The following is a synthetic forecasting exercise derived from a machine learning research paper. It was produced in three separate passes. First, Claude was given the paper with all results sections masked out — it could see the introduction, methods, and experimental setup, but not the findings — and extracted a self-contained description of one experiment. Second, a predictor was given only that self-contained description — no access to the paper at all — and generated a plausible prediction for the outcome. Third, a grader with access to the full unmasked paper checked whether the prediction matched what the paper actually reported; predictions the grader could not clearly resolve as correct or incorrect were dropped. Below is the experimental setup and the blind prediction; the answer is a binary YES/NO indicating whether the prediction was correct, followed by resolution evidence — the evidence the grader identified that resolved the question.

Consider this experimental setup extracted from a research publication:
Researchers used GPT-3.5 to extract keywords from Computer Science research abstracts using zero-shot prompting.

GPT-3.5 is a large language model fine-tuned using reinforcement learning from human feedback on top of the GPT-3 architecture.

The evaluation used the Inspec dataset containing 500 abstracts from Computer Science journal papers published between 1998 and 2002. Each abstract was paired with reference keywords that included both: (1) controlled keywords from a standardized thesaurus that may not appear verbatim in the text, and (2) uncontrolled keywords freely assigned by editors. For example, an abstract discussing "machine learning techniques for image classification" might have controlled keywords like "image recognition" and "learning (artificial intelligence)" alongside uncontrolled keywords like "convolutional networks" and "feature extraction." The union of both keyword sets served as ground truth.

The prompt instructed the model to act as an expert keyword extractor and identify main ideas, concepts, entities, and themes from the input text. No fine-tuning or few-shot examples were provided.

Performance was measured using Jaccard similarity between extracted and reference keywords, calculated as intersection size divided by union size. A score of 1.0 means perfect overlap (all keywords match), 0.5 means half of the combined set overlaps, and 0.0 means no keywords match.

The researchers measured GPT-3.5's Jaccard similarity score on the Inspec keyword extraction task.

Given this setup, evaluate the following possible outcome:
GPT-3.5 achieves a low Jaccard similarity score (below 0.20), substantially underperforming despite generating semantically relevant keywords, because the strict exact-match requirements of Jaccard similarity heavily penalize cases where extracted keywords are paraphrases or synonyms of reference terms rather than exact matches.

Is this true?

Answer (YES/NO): NO